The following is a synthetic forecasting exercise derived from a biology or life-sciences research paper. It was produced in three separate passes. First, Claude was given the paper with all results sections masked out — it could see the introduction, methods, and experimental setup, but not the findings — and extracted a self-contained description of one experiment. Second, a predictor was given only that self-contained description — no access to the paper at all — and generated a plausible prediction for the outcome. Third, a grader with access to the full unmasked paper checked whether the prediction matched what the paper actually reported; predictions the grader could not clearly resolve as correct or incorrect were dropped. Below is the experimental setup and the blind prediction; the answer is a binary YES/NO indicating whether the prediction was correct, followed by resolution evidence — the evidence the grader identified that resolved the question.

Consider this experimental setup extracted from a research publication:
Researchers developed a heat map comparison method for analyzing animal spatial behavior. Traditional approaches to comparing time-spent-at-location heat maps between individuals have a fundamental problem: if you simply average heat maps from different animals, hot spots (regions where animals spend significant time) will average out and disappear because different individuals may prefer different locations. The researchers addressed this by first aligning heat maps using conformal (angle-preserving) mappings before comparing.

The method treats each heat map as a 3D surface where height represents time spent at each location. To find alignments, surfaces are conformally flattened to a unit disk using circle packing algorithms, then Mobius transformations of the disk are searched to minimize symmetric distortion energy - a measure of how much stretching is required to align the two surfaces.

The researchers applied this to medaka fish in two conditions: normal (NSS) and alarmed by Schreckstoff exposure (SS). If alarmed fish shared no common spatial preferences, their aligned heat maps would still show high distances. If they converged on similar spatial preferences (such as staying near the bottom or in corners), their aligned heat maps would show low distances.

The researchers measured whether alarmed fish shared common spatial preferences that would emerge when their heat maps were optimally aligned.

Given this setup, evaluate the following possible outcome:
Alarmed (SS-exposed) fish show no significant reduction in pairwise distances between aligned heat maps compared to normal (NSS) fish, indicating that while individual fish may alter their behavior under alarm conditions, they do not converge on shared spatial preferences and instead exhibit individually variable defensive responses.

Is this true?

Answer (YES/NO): NO